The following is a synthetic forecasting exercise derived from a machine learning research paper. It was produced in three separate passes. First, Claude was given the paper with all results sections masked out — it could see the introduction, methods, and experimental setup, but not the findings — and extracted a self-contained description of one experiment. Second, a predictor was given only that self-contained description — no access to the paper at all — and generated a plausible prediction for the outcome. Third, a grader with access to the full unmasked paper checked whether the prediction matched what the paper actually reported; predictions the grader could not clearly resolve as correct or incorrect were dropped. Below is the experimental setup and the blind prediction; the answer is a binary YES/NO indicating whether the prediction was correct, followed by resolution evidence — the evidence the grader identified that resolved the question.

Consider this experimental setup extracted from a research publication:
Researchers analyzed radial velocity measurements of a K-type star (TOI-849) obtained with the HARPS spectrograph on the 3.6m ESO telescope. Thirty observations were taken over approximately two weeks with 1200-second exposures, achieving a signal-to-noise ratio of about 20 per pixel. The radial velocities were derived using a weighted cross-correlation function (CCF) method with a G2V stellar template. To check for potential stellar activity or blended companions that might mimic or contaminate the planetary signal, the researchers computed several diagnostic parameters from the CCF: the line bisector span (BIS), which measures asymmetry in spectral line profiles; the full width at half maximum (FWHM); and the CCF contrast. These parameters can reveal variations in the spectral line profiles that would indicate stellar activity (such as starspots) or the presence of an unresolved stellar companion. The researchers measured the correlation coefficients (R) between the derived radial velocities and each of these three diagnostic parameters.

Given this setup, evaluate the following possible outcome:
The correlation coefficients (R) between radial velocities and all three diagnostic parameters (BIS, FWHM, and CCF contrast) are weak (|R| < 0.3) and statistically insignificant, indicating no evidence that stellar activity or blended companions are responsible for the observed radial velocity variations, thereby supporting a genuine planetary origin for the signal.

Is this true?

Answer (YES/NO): YES